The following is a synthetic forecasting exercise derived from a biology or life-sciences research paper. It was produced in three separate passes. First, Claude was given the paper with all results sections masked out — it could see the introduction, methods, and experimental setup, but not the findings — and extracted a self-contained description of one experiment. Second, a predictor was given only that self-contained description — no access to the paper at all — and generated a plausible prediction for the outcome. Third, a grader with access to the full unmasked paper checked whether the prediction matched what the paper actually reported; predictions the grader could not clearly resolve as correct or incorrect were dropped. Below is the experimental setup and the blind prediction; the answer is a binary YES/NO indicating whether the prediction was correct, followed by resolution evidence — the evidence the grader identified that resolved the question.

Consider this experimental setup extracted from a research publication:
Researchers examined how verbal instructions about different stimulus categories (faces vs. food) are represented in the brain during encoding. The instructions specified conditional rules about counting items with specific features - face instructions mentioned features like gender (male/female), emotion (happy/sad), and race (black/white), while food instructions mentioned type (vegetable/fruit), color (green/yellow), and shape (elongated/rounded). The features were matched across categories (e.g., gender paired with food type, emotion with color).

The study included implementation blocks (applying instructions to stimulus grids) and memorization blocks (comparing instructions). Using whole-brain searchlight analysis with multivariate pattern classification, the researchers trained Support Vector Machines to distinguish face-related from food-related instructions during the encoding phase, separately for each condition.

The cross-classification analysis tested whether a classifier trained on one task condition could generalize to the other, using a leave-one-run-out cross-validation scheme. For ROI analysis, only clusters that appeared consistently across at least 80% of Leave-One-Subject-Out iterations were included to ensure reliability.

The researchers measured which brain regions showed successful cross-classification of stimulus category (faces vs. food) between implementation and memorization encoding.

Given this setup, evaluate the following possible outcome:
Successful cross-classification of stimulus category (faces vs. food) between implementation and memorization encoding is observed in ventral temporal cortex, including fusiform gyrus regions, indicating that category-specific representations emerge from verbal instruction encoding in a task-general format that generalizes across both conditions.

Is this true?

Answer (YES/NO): NO